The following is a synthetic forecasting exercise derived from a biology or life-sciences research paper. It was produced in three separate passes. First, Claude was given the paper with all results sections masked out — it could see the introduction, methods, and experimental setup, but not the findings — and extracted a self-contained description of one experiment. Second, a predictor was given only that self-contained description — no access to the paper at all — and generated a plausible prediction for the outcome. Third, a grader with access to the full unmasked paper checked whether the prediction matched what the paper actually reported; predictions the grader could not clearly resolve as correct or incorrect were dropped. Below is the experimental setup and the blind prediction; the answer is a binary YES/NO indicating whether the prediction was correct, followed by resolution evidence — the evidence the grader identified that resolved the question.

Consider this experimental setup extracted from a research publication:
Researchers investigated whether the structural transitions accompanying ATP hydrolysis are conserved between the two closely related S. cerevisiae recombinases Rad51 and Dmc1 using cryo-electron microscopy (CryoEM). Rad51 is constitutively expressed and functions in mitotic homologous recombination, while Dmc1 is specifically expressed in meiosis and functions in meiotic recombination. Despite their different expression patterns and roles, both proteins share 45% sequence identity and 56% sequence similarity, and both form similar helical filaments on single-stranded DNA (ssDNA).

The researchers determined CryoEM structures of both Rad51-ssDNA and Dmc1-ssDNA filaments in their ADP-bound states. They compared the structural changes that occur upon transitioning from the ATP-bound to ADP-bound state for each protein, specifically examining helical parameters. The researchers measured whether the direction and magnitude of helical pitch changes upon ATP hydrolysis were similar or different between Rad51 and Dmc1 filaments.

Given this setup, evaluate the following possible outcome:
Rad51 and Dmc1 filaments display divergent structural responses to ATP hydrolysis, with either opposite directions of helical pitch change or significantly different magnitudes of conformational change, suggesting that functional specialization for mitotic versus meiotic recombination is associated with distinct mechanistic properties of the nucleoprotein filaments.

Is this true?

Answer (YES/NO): NO